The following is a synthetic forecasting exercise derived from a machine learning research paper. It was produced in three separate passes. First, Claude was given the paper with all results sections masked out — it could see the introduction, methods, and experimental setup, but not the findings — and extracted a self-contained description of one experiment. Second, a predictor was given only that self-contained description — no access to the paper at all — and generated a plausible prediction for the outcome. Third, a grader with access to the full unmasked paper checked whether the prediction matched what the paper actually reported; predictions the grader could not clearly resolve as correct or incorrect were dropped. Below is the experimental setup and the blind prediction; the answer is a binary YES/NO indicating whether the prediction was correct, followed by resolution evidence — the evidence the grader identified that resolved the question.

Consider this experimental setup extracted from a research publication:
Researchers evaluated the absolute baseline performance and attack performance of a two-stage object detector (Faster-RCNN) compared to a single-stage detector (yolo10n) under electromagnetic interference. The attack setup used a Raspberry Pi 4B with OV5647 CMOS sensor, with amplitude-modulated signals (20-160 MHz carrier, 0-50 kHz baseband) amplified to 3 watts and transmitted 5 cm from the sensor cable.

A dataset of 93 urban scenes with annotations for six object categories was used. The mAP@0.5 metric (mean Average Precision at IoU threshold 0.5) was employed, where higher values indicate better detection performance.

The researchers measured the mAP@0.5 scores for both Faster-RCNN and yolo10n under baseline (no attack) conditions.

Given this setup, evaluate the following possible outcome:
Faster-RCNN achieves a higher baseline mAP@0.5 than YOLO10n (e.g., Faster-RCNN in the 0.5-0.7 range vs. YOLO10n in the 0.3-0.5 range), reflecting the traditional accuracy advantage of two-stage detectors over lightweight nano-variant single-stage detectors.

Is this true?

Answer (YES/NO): NO